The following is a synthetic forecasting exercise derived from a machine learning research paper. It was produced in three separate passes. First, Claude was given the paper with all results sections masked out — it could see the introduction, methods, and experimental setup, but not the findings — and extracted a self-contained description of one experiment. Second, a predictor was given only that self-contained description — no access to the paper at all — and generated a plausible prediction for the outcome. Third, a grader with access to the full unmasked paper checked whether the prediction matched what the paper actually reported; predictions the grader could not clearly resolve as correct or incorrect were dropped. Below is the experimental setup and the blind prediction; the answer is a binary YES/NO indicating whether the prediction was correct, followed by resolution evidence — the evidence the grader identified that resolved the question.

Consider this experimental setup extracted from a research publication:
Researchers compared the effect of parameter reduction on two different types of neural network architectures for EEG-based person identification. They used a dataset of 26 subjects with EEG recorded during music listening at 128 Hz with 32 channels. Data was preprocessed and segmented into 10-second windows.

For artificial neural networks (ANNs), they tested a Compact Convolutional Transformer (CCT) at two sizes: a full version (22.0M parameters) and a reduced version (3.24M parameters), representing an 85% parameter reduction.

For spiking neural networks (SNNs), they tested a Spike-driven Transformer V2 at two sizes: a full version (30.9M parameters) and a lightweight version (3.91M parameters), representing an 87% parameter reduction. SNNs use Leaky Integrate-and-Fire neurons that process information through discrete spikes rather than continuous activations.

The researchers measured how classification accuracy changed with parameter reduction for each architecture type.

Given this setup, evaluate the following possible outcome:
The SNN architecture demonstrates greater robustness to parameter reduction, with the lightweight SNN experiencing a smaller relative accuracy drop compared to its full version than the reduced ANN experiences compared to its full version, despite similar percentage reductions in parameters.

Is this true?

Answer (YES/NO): YES